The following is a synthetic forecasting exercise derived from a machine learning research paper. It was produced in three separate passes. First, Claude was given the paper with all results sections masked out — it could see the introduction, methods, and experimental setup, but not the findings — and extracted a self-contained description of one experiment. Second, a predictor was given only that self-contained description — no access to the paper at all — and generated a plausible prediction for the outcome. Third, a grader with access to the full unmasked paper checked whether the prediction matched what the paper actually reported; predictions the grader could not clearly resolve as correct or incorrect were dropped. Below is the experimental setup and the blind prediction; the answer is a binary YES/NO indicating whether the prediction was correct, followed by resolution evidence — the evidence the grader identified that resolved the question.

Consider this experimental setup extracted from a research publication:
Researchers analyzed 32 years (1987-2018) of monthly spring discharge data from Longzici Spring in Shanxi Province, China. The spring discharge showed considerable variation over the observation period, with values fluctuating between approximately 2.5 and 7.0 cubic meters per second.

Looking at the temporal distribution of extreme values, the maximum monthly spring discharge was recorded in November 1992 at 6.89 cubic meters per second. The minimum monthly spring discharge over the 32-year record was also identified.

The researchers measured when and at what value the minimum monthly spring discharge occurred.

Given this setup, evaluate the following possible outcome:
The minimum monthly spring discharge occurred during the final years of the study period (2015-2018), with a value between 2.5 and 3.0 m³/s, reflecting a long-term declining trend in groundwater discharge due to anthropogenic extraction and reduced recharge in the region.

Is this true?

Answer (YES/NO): NO